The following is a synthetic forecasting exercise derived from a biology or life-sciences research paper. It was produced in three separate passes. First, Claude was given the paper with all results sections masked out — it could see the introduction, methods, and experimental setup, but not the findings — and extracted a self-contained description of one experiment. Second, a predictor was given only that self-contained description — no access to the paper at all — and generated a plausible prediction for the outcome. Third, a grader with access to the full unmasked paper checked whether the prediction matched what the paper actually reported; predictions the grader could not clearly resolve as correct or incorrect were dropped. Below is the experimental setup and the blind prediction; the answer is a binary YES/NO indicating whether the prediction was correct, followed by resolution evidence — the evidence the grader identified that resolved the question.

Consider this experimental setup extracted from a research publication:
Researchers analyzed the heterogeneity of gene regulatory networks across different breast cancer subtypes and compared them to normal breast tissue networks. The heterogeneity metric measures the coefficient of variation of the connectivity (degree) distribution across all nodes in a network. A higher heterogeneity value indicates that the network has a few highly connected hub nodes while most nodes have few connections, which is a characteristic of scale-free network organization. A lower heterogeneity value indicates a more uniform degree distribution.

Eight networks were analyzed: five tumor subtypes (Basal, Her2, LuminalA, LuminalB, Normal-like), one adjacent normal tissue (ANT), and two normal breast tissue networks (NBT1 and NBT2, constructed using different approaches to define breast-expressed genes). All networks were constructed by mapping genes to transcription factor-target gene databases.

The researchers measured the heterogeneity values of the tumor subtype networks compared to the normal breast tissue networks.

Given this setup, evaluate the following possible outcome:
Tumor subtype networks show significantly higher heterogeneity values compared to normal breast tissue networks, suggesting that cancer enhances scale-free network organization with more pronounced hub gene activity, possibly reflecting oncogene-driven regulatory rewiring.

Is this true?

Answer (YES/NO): NO